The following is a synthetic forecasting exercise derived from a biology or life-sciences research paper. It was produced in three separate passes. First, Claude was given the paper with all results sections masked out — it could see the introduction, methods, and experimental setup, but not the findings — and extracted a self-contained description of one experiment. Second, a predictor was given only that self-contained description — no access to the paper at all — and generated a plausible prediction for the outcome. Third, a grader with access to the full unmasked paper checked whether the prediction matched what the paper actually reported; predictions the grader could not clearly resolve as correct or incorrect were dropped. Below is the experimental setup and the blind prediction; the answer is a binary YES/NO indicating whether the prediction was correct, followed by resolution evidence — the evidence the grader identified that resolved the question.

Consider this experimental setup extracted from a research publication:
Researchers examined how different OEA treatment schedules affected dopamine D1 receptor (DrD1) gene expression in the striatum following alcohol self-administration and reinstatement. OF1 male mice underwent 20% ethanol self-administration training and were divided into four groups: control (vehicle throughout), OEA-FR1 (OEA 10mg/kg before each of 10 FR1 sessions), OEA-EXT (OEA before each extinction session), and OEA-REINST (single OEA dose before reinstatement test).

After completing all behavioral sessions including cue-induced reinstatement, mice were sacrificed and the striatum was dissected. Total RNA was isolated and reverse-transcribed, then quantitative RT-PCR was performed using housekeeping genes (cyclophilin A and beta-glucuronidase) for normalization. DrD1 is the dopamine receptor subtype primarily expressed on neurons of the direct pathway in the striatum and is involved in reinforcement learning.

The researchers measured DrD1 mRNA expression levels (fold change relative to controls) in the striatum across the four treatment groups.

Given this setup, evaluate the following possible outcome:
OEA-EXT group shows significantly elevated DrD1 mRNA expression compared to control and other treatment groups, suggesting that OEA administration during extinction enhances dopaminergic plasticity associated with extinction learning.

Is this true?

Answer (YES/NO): NO